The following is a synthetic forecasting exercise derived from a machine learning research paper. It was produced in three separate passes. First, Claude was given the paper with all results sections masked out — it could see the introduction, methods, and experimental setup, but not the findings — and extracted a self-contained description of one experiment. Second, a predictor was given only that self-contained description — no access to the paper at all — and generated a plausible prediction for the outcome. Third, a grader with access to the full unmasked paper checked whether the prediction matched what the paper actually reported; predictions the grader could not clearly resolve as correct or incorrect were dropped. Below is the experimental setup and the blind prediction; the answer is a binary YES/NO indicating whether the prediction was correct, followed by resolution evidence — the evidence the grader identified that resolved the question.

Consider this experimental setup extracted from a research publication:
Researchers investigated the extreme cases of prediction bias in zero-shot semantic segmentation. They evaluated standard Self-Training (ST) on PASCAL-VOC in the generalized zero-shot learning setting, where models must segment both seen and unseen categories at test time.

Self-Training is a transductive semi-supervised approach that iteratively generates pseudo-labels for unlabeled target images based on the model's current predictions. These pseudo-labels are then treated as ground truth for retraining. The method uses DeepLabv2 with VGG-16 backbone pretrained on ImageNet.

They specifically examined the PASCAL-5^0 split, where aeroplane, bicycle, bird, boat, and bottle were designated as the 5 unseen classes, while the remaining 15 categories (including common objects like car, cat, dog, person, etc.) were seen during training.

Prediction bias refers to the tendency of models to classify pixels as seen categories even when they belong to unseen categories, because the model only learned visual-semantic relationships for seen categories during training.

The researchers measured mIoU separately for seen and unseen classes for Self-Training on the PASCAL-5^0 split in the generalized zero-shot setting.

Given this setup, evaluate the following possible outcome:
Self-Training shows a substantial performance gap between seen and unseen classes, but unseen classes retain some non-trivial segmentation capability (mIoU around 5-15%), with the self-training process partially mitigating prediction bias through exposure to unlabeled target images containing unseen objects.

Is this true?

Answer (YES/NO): NO